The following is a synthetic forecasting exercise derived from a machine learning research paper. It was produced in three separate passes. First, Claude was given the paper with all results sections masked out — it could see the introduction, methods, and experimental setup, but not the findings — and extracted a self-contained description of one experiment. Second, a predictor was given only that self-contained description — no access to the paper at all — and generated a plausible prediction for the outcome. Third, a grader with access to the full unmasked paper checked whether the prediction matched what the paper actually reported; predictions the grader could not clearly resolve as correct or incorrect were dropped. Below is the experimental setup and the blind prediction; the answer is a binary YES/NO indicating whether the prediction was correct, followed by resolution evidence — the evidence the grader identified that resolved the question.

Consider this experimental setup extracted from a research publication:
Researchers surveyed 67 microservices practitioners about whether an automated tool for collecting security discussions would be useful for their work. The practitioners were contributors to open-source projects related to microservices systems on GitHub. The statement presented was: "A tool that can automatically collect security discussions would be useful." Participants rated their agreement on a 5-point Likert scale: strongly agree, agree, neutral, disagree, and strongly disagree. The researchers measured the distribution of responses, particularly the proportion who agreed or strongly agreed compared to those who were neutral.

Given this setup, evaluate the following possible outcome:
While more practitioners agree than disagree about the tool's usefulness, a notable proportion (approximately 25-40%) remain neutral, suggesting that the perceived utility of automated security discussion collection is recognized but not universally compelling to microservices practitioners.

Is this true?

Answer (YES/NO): YES